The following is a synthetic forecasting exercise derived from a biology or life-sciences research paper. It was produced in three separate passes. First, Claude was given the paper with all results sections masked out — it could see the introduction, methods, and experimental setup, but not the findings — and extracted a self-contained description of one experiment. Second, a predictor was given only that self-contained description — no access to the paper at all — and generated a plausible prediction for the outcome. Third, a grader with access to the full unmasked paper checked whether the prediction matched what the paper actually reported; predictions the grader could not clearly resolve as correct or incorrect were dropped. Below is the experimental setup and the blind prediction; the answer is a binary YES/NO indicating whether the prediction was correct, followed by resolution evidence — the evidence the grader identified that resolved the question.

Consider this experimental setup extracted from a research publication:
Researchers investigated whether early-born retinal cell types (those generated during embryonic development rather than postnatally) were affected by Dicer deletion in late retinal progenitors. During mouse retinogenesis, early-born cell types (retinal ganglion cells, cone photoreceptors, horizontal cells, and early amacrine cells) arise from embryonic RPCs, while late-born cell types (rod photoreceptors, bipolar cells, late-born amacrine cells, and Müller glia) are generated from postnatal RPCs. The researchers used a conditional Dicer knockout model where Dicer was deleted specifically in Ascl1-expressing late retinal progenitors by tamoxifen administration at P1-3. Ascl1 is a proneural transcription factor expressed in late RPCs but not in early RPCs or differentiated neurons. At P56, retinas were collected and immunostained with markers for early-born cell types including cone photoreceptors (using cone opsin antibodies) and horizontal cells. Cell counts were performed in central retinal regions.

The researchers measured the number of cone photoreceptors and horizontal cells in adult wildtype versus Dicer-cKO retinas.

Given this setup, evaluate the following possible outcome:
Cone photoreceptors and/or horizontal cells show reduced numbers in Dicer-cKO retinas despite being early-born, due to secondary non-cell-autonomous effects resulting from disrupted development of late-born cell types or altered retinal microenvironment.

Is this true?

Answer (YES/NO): NO